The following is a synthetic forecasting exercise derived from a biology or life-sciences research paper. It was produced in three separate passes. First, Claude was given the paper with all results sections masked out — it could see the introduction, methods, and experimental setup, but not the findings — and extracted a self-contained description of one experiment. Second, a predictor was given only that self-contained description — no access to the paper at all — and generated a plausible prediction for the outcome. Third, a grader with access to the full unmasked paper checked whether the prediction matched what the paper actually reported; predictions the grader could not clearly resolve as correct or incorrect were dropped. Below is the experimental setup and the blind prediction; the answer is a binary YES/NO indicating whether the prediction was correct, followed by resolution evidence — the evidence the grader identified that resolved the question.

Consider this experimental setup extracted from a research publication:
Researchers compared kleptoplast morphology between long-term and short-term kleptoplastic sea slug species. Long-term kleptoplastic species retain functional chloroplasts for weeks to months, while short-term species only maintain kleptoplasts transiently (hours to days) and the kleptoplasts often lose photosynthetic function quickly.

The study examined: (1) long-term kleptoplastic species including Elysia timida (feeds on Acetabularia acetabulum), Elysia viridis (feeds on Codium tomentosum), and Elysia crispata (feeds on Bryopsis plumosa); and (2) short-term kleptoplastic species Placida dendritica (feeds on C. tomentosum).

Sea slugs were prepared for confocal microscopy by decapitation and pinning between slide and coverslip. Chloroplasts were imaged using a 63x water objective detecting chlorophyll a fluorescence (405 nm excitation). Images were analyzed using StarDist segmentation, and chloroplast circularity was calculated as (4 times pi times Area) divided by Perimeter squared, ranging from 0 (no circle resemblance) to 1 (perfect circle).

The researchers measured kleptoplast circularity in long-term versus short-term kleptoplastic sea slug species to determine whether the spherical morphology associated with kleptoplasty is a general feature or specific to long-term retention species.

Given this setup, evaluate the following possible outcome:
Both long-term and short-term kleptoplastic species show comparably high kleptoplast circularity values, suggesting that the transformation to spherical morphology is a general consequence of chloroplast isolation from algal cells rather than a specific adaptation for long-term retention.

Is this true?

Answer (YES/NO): NO